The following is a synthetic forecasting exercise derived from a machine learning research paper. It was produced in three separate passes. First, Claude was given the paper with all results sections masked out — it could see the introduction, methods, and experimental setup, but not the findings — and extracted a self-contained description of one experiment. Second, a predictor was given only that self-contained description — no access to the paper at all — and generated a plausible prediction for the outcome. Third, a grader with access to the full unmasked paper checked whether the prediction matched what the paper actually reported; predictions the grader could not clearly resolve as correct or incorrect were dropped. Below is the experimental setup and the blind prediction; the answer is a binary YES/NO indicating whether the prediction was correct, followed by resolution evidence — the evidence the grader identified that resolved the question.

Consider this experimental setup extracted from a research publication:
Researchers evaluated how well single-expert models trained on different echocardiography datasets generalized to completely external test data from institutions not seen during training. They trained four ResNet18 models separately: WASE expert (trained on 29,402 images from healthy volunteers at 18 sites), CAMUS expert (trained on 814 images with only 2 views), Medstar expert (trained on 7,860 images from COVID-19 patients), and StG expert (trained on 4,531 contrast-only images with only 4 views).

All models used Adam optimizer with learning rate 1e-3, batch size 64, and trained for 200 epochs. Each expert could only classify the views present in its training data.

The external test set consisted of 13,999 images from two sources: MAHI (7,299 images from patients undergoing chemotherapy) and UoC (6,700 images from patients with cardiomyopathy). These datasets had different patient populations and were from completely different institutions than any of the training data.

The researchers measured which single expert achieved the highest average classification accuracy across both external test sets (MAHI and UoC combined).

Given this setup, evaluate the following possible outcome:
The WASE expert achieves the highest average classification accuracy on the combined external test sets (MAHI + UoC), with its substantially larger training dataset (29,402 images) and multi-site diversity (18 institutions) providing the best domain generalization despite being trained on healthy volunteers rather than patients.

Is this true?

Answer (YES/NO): NO